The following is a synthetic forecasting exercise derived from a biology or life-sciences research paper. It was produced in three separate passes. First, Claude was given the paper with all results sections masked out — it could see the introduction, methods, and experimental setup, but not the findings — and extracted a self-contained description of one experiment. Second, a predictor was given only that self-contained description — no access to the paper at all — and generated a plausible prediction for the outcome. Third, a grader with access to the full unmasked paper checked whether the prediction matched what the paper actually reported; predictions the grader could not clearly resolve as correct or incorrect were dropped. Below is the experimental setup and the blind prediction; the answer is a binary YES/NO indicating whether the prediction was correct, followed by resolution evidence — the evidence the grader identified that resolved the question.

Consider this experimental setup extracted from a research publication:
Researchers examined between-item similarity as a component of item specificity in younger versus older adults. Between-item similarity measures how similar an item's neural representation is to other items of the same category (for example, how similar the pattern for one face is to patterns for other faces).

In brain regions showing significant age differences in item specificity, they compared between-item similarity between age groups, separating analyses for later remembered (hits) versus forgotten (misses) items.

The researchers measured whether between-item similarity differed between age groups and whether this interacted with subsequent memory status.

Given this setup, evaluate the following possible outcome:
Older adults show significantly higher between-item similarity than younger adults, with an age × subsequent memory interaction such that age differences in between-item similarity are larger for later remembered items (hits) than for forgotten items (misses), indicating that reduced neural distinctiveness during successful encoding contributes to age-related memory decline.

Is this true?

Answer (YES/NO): NO